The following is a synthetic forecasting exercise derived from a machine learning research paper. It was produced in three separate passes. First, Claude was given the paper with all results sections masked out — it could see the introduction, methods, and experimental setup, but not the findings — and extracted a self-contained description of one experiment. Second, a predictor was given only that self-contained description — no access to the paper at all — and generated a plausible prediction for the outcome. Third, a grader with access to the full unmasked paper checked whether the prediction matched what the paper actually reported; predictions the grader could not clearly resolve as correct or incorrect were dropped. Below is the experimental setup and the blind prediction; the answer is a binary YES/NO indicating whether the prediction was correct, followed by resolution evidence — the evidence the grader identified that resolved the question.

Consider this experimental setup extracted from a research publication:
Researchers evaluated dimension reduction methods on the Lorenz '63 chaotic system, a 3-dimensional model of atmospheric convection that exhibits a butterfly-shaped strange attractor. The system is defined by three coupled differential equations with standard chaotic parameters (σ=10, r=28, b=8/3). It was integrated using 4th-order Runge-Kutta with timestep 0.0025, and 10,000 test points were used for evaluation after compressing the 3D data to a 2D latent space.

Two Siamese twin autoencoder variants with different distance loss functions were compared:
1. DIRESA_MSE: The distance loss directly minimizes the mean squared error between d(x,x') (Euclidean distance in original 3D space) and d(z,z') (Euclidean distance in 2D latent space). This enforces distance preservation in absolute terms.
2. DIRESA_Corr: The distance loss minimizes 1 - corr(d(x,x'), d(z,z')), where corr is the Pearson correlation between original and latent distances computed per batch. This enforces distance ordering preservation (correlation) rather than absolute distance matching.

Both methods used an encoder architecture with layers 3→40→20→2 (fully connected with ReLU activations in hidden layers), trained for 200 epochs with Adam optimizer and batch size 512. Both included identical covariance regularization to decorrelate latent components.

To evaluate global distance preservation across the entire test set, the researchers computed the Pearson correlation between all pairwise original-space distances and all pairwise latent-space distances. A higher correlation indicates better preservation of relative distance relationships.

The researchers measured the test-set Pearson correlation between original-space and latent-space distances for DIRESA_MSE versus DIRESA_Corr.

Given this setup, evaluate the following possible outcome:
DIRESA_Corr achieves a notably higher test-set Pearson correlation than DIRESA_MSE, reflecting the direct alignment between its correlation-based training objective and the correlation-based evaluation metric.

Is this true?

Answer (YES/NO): NO